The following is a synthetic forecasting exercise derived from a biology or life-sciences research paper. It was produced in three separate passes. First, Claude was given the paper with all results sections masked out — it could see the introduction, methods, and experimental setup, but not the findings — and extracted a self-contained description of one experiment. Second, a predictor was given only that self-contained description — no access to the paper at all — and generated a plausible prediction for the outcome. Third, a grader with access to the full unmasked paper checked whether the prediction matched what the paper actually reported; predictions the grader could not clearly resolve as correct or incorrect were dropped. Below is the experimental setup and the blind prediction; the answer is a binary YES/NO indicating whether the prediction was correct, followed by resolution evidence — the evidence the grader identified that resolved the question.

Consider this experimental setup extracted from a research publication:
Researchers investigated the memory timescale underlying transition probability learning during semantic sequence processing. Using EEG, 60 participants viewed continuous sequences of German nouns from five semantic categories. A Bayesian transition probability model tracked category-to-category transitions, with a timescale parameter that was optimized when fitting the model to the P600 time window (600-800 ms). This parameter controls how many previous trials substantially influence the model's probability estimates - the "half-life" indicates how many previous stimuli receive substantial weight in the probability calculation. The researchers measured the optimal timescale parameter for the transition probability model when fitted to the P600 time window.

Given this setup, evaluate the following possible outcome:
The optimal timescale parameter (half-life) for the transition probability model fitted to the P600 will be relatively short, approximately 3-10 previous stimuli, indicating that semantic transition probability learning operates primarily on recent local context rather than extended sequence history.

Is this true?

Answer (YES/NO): YES